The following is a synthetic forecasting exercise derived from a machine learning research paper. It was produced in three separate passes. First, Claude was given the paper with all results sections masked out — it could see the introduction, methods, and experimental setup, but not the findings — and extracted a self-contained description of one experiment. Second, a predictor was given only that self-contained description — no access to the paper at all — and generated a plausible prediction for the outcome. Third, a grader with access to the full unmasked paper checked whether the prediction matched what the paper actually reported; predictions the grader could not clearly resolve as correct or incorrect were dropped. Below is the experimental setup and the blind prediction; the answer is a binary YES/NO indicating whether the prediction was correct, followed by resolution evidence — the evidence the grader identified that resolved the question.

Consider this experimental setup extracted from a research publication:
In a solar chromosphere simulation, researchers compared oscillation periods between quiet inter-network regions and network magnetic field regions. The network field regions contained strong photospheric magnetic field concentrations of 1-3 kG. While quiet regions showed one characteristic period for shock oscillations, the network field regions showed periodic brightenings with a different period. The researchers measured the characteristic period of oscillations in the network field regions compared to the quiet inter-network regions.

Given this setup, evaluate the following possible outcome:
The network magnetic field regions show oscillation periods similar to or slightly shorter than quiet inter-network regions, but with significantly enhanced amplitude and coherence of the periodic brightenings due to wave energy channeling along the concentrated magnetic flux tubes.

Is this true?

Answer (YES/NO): NO